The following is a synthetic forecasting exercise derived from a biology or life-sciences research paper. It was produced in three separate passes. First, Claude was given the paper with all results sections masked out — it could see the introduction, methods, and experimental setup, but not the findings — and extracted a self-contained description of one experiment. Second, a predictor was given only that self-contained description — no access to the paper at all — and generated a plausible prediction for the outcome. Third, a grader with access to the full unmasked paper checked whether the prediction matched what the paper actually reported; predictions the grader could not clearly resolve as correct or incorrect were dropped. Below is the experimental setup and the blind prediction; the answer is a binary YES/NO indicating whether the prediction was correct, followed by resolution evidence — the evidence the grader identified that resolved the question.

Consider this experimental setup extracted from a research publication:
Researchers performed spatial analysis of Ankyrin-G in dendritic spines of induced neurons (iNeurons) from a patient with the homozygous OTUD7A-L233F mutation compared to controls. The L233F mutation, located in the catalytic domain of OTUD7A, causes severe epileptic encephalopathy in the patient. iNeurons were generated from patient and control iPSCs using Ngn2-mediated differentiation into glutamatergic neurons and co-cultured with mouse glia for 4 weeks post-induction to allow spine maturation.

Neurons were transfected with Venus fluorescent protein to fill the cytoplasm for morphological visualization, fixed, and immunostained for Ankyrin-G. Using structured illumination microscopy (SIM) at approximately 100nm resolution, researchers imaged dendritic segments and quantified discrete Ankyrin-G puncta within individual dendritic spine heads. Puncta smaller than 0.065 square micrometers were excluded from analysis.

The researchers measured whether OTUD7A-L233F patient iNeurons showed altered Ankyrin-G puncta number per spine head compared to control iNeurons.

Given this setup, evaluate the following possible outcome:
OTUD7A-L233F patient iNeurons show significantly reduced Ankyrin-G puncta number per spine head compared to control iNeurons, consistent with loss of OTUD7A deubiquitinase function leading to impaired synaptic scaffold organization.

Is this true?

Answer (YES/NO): YES